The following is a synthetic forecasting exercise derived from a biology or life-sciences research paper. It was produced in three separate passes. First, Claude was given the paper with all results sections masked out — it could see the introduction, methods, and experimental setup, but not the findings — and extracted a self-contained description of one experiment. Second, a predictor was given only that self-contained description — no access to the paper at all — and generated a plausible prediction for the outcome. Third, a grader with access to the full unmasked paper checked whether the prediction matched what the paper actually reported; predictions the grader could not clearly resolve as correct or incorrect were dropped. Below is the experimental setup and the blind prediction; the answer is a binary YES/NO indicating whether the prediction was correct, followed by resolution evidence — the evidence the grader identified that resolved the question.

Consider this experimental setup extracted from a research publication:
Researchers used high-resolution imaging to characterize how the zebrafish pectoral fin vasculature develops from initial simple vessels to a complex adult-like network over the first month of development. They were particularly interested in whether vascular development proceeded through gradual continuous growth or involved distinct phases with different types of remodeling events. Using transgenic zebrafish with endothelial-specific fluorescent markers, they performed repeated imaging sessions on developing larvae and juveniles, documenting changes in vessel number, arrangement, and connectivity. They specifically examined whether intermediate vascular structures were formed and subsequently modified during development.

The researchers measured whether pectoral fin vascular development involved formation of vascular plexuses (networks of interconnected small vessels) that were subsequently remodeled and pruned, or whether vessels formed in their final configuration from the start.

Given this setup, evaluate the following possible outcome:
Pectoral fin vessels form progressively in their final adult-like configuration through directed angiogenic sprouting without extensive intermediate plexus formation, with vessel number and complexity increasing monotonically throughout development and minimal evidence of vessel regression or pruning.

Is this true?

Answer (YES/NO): NO